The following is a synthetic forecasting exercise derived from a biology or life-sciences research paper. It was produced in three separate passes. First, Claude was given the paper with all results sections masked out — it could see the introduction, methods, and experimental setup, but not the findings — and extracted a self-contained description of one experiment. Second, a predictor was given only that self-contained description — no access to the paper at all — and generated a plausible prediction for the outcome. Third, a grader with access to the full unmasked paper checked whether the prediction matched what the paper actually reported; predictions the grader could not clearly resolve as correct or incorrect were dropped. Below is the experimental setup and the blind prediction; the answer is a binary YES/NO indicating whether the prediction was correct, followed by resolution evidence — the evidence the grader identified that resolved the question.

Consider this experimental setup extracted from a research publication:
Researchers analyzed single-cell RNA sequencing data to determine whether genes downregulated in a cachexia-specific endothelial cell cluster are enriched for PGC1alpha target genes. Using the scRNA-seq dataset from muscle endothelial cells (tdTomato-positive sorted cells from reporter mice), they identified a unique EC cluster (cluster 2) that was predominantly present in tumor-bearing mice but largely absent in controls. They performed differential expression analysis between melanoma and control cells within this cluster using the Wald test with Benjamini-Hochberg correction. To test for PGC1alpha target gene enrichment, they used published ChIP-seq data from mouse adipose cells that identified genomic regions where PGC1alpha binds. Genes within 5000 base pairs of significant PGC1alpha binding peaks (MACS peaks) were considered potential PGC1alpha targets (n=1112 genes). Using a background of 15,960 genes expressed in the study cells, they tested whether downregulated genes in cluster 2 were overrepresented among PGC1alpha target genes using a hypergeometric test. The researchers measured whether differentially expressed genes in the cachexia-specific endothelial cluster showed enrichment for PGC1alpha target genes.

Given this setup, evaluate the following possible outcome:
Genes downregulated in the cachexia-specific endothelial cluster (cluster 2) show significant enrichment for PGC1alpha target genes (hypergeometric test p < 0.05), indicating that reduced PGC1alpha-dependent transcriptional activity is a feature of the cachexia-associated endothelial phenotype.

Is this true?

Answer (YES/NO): YES